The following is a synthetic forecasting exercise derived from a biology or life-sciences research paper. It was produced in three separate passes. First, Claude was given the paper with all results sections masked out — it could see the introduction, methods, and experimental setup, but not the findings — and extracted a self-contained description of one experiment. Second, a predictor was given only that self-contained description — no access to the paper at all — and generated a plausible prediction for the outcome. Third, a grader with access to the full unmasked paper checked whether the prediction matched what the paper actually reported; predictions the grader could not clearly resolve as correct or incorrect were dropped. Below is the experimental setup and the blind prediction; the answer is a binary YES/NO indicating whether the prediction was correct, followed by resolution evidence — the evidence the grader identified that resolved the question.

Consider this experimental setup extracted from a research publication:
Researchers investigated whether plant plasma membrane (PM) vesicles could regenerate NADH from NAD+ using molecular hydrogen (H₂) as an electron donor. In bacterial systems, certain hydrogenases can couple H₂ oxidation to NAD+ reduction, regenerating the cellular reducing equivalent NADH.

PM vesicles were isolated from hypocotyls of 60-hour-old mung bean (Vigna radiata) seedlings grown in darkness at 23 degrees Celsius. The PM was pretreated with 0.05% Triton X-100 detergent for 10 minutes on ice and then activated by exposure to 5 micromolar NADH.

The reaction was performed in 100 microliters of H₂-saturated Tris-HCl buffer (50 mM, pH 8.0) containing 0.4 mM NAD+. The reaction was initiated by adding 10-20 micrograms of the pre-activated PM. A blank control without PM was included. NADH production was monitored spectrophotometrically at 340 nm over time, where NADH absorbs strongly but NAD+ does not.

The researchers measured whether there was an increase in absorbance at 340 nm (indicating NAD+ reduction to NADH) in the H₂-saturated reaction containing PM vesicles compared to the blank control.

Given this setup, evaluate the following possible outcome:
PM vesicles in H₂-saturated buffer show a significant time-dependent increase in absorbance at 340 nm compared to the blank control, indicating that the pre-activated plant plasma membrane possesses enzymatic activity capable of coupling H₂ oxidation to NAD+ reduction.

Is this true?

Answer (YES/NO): YES